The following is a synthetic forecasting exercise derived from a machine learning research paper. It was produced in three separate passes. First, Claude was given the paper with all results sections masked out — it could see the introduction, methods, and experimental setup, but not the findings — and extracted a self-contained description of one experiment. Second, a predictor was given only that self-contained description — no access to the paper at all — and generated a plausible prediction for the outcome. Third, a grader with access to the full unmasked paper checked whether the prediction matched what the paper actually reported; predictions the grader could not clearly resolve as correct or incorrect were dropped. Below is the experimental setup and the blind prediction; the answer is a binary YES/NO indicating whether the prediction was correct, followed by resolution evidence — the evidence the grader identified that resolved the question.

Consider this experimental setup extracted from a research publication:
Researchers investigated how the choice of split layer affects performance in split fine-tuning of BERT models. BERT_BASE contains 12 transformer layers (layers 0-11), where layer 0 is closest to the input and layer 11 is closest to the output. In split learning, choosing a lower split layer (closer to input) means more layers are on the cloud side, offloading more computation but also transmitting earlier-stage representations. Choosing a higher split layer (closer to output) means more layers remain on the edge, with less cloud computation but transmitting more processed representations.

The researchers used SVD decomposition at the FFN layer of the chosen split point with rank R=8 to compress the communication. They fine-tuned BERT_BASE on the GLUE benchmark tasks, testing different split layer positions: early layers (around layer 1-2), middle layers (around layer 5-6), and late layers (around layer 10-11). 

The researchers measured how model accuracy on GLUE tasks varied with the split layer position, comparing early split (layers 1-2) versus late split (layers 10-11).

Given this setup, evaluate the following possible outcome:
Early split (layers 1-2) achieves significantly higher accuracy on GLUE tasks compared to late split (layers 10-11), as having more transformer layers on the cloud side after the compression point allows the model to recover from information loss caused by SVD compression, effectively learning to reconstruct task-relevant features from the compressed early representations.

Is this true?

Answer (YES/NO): NO